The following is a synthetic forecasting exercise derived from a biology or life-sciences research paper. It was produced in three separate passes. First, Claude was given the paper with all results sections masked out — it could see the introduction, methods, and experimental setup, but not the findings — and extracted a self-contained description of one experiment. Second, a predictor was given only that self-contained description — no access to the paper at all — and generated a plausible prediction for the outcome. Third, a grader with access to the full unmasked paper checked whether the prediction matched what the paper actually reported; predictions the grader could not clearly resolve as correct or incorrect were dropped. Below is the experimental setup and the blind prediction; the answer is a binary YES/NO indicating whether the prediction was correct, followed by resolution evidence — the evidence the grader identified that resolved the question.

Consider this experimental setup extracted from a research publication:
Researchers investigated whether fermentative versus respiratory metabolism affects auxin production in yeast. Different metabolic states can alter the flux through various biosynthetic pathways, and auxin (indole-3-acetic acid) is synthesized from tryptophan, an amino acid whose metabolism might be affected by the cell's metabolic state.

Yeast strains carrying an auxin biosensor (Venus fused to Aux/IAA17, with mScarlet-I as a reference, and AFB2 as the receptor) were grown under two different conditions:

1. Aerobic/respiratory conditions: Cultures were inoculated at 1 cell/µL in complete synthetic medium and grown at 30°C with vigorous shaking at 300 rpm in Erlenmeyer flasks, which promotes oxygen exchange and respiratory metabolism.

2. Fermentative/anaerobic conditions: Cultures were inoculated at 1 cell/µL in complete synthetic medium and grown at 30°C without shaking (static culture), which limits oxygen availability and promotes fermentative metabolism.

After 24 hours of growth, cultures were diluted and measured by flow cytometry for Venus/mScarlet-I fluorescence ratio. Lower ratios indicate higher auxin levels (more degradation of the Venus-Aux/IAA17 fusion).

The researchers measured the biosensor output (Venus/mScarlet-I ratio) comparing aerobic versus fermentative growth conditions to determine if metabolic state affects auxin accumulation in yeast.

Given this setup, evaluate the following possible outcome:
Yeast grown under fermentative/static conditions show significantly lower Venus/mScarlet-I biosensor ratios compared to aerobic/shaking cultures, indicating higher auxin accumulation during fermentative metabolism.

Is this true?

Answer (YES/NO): YES